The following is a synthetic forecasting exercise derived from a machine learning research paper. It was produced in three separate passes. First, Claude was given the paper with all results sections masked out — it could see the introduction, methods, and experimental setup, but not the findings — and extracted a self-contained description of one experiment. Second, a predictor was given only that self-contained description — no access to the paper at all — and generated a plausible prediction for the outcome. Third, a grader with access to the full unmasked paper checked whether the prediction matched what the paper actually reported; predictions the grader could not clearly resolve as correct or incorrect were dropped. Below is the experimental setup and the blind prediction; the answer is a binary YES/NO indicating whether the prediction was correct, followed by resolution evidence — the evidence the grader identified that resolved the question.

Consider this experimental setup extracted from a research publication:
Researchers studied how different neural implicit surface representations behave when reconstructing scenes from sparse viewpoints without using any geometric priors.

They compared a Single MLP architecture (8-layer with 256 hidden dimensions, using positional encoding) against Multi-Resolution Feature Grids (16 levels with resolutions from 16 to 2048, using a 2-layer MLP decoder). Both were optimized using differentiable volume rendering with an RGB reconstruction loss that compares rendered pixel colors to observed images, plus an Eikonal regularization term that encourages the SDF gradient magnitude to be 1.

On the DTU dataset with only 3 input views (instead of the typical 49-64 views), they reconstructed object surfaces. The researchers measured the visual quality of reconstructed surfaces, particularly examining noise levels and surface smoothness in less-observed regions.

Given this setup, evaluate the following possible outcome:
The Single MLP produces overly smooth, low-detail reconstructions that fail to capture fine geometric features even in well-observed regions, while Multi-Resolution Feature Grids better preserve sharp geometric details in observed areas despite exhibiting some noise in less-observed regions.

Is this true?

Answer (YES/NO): NO